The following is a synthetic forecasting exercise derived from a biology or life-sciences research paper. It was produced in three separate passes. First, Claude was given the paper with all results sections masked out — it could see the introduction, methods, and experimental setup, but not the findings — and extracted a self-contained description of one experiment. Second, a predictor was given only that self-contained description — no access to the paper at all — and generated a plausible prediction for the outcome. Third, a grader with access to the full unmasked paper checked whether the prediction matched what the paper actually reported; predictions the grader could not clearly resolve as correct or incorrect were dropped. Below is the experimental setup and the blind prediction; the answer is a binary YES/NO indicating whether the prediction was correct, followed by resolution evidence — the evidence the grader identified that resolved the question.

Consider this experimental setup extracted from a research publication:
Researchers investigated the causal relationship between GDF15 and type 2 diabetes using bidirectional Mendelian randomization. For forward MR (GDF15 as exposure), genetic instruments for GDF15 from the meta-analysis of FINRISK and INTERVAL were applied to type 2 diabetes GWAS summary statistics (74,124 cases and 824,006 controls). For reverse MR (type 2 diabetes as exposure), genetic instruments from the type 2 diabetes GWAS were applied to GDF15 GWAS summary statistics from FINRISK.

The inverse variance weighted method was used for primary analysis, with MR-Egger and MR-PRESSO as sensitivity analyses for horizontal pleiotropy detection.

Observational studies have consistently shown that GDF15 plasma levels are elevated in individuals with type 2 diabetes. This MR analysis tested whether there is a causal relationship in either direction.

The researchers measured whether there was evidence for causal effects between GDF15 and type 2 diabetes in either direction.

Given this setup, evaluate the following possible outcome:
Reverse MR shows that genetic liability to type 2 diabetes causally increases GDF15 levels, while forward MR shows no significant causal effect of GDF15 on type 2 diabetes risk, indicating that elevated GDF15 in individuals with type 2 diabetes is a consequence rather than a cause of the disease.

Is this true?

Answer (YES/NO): NO